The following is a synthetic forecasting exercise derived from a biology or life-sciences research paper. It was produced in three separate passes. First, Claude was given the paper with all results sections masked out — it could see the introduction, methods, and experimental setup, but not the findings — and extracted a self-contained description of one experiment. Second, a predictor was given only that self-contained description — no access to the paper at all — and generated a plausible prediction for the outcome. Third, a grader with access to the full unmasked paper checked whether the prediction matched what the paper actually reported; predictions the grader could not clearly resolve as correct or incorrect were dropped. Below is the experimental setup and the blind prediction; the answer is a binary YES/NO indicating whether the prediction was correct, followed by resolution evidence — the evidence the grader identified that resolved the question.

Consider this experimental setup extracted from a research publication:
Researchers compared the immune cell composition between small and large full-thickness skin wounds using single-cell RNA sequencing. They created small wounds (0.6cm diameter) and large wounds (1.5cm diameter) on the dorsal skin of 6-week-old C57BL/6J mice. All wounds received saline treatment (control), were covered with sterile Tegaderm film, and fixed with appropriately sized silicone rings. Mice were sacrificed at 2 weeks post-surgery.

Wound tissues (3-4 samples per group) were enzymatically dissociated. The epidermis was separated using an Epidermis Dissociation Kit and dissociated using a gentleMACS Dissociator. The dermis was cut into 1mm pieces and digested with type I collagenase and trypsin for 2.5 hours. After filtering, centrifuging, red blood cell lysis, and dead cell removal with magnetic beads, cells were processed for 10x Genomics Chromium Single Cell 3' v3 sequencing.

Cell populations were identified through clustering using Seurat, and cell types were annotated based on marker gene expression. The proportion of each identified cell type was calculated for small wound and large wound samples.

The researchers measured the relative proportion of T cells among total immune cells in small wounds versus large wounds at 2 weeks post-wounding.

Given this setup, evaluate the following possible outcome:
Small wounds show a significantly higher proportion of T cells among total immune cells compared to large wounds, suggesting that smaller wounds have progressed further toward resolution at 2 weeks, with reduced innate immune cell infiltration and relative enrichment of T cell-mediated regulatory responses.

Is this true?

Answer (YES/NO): NO